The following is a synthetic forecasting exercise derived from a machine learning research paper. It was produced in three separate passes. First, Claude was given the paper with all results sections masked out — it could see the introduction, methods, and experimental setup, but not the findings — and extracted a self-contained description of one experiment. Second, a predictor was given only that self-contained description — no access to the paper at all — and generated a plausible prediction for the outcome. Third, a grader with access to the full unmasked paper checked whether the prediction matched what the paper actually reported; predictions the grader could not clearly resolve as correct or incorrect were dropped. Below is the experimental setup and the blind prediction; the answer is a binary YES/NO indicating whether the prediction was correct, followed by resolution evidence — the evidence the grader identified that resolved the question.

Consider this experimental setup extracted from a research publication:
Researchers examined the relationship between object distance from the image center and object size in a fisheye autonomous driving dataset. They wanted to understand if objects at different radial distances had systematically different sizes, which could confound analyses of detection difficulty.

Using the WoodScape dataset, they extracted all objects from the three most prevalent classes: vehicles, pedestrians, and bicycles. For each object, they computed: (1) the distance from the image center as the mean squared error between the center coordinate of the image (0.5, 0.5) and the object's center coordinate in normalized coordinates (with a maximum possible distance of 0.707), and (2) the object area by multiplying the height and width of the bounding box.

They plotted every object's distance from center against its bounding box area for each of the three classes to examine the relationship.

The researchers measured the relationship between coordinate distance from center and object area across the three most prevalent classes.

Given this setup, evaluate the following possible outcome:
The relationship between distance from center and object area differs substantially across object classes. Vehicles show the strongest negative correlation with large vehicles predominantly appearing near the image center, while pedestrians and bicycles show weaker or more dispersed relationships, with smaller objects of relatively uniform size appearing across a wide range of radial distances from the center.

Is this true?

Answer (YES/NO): NO